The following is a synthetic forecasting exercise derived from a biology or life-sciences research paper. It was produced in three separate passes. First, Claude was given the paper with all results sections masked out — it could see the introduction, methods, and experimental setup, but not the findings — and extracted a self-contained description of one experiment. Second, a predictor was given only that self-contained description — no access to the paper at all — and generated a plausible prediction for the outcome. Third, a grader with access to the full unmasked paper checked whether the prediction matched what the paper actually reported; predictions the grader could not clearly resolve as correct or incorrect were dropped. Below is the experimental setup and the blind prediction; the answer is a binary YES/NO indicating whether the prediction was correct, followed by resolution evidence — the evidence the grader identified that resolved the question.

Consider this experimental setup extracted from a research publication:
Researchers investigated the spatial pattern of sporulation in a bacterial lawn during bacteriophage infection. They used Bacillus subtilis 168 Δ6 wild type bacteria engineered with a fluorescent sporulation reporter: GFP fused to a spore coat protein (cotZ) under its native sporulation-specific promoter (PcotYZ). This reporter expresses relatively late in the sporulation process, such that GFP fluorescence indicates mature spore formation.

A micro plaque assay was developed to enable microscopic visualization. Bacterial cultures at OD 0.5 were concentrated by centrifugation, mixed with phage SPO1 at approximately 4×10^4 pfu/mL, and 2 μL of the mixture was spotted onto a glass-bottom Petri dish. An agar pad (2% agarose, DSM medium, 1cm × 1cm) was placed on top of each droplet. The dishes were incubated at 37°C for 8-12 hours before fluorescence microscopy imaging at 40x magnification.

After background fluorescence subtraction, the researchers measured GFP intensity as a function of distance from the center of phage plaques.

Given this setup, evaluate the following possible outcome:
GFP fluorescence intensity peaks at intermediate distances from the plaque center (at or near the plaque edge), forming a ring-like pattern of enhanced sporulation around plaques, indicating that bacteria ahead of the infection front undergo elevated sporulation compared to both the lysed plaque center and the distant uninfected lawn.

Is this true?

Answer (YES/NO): YES